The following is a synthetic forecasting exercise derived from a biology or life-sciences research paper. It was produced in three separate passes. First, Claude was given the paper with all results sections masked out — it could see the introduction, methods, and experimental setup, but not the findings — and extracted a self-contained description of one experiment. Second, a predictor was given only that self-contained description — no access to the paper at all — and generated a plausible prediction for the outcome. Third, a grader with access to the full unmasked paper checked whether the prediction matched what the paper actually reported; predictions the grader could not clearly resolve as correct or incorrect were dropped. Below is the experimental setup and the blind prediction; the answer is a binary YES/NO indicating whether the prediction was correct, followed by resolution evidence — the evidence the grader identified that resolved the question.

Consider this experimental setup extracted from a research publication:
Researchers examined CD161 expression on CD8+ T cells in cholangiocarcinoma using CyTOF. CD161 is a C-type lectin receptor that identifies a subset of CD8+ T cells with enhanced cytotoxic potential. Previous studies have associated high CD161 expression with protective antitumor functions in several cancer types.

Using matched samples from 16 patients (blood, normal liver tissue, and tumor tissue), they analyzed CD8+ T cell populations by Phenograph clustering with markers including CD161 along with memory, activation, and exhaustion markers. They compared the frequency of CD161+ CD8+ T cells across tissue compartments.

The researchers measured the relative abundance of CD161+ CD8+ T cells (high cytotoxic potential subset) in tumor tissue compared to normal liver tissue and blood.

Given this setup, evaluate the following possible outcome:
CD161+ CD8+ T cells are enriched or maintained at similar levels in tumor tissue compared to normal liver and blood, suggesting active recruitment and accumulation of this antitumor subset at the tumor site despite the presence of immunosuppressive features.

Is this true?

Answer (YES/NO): NO